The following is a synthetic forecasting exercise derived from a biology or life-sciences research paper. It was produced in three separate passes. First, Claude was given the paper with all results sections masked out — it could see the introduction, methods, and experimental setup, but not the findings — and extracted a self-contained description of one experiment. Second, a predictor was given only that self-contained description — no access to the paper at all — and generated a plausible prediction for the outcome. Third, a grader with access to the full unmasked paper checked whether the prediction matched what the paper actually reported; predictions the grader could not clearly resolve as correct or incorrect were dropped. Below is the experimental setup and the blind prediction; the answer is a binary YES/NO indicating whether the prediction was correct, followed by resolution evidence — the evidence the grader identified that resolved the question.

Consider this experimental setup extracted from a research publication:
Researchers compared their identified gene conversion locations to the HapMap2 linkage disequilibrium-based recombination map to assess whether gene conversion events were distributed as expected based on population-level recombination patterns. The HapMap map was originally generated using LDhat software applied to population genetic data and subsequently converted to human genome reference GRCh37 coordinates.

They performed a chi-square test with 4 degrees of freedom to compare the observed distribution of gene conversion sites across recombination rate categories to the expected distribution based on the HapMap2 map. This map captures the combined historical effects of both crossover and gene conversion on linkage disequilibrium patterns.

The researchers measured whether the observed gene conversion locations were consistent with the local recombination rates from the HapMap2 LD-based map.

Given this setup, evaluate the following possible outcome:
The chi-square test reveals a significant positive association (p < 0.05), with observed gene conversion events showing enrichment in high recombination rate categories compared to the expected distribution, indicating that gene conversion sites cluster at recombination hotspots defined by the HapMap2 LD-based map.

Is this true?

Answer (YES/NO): NO